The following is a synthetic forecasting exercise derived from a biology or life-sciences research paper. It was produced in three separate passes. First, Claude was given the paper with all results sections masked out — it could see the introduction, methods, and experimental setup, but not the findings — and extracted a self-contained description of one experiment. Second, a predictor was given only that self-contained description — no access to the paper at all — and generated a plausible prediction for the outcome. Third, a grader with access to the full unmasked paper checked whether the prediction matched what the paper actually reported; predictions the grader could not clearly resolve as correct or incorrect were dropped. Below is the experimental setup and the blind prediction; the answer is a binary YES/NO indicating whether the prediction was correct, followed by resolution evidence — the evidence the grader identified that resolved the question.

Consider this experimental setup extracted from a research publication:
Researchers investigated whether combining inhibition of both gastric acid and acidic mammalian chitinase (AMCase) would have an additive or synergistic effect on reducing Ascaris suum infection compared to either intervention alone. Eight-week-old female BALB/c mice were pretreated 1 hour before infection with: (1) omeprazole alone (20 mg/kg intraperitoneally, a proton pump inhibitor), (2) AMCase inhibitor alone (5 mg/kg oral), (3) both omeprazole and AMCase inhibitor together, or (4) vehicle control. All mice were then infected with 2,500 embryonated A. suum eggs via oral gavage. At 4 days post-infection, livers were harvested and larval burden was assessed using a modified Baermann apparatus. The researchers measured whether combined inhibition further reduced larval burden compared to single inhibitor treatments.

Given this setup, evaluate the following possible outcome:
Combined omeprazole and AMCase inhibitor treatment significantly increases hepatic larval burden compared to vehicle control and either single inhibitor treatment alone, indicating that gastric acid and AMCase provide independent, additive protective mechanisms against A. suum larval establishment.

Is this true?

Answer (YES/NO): NO